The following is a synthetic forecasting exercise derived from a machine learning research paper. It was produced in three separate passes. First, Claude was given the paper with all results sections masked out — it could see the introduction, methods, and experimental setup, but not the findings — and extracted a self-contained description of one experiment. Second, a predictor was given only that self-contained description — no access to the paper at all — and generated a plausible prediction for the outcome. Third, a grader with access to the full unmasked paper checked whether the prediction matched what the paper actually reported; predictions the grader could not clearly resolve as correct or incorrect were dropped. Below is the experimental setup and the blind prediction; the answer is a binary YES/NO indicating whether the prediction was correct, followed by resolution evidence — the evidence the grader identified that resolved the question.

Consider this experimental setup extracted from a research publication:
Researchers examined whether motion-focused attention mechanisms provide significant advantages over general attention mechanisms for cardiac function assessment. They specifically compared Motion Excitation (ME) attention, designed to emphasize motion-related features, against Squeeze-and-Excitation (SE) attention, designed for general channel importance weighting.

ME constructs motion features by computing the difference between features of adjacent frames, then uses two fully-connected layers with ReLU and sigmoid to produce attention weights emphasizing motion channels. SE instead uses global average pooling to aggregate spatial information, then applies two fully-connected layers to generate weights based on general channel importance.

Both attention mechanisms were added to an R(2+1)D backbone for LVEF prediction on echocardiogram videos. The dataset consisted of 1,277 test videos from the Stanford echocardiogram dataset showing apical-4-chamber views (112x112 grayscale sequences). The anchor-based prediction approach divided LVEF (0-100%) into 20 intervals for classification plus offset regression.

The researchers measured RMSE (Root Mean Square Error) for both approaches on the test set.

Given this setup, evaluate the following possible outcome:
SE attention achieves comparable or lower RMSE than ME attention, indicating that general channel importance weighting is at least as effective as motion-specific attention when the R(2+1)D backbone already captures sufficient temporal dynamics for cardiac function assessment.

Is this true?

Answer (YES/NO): YES